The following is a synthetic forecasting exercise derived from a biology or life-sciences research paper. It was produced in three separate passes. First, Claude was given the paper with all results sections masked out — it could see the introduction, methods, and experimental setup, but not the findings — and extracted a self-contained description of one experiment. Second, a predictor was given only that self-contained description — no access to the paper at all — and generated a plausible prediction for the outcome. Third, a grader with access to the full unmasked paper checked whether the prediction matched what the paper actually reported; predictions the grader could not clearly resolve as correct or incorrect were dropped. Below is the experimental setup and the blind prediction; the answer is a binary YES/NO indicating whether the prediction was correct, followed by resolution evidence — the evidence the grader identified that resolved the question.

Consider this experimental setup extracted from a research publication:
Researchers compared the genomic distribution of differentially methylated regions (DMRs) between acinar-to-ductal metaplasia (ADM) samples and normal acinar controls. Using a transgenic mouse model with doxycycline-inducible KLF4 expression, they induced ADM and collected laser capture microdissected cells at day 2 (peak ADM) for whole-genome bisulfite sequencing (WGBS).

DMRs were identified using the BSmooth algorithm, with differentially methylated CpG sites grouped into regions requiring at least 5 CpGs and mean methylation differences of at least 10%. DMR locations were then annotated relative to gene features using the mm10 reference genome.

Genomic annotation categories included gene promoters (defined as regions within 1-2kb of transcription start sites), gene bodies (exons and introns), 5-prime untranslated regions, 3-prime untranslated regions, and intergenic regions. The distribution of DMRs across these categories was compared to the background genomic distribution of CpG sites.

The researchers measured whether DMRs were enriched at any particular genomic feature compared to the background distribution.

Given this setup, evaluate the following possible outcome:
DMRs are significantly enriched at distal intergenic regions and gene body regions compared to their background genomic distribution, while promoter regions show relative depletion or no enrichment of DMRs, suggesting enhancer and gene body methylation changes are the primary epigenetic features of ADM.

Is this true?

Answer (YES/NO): NO